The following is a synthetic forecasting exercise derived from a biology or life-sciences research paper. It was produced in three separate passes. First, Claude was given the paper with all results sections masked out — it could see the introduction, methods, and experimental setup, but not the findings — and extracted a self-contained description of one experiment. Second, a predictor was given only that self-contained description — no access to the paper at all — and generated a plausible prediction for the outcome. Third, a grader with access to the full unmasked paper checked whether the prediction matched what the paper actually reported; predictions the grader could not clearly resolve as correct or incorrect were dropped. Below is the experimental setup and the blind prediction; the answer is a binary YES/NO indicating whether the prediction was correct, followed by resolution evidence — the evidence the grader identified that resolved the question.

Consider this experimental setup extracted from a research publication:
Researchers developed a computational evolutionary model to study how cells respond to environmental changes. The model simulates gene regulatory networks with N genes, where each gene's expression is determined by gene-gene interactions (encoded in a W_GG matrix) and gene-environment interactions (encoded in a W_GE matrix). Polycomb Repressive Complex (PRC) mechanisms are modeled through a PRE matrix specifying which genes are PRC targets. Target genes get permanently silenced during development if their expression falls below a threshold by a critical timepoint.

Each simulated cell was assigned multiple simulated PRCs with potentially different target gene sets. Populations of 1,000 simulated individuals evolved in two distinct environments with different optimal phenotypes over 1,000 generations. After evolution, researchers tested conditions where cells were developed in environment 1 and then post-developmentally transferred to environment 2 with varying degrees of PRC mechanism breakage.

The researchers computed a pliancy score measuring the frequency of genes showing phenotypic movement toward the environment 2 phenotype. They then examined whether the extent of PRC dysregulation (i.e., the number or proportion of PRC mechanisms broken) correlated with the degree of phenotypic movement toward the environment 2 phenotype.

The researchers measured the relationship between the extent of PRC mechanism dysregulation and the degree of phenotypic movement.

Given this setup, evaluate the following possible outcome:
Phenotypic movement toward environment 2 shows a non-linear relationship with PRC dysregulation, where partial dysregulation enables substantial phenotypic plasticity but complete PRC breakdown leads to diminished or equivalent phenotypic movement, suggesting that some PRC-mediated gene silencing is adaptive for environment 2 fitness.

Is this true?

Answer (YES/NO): NO